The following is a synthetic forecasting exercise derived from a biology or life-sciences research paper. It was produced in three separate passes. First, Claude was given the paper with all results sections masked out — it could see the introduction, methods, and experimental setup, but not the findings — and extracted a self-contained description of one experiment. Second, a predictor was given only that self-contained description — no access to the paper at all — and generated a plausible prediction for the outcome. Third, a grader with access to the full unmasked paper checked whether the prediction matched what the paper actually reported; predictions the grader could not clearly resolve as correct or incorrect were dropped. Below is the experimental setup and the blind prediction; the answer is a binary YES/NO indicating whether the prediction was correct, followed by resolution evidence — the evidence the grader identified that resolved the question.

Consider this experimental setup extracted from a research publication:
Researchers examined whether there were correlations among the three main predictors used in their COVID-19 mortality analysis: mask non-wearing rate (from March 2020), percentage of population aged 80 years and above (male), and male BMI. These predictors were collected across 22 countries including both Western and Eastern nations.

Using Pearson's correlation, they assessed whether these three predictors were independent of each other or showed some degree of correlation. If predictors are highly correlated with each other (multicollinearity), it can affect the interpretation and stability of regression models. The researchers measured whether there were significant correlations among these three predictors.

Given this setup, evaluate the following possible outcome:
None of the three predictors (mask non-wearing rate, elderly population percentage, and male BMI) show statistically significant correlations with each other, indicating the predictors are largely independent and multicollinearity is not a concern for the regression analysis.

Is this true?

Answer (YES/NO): NO